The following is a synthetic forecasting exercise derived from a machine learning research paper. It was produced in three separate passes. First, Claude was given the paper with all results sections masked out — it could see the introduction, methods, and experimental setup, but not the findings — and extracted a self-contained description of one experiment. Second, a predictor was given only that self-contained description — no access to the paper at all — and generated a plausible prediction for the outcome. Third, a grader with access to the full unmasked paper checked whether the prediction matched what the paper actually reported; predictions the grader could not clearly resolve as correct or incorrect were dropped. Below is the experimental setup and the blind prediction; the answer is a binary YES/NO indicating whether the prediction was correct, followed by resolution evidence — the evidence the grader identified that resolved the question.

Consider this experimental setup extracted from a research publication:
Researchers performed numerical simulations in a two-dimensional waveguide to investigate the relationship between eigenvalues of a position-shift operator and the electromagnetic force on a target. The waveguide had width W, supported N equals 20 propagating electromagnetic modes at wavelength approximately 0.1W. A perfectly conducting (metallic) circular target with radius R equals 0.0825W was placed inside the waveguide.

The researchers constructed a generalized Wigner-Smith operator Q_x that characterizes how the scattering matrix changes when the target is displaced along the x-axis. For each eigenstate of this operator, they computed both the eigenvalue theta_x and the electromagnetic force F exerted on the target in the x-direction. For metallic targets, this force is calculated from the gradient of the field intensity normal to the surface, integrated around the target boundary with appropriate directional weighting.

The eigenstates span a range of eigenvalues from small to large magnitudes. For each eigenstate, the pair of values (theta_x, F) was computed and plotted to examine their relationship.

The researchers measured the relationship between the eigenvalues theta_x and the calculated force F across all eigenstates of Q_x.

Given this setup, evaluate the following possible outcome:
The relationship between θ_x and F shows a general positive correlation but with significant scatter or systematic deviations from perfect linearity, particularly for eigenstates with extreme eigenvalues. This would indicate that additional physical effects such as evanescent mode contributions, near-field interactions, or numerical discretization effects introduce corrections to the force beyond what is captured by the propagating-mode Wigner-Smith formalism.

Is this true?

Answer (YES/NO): NO